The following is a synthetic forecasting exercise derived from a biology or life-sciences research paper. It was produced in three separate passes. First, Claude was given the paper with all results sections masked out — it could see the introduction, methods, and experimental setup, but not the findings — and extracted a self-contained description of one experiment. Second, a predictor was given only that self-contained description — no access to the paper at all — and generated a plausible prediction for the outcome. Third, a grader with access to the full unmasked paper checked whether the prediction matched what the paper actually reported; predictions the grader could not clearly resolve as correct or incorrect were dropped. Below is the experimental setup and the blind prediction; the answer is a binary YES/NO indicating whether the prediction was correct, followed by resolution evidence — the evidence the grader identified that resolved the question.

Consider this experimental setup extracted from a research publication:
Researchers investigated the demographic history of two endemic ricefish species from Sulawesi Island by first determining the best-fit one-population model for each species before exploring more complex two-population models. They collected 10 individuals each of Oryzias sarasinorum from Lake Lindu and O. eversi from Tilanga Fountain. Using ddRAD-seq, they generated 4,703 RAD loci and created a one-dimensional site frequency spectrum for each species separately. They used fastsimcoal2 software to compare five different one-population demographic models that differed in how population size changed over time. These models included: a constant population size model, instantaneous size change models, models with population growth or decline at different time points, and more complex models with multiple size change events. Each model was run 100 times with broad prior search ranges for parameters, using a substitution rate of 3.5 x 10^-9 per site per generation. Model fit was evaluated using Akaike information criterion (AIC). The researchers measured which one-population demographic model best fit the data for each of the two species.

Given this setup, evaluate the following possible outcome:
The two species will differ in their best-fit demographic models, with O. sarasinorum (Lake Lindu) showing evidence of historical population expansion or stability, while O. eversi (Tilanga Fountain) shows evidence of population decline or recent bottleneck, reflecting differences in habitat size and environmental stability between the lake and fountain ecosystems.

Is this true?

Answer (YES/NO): NO